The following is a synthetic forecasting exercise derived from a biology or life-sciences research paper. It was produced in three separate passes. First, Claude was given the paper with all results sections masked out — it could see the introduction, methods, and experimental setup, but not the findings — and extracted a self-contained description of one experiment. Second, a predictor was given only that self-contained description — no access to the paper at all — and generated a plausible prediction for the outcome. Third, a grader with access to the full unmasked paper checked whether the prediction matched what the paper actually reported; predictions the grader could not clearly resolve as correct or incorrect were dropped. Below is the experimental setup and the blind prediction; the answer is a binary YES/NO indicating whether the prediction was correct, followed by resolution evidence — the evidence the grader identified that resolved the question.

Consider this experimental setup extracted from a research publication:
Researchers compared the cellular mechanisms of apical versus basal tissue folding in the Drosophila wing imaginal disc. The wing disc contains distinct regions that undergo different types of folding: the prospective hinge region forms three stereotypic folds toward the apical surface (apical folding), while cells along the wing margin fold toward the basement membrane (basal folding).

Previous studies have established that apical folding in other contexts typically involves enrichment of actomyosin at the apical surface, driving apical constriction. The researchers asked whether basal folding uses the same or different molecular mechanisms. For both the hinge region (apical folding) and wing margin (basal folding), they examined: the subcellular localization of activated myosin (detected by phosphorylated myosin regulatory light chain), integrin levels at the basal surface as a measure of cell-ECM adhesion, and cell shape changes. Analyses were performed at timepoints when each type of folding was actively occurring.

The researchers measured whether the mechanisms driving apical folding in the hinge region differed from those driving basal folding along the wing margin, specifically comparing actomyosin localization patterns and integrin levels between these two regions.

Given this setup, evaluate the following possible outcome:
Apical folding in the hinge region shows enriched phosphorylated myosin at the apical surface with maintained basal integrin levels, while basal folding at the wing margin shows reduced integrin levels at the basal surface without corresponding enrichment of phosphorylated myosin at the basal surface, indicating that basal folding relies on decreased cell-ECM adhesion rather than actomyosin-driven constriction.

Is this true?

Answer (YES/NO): NO